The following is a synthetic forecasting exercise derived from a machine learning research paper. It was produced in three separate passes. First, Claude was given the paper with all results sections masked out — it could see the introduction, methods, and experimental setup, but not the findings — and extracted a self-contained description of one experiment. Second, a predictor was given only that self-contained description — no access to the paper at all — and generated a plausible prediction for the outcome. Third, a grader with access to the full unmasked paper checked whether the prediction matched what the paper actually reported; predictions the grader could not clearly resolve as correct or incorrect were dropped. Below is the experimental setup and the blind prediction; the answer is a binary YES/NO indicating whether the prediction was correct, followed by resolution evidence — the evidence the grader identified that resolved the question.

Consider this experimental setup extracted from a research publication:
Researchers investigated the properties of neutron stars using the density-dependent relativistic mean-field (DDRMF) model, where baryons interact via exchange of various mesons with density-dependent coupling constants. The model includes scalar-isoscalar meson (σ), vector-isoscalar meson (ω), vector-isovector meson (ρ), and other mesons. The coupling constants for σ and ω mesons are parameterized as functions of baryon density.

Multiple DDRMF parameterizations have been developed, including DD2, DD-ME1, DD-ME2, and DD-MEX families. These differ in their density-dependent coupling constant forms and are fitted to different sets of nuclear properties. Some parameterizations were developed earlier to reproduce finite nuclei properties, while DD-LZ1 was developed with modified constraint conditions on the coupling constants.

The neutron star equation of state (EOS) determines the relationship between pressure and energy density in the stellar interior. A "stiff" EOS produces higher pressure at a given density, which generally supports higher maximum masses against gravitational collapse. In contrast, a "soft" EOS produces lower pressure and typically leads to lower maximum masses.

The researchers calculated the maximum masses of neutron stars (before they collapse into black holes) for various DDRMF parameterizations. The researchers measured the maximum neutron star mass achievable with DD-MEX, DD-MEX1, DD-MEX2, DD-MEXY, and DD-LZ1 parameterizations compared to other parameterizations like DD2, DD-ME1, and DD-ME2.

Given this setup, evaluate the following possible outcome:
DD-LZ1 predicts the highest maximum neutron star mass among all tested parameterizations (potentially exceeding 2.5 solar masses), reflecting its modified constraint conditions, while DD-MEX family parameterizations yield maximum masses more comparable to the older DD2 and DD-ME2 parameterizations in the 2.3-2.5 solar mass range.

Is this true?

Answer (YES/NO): NO